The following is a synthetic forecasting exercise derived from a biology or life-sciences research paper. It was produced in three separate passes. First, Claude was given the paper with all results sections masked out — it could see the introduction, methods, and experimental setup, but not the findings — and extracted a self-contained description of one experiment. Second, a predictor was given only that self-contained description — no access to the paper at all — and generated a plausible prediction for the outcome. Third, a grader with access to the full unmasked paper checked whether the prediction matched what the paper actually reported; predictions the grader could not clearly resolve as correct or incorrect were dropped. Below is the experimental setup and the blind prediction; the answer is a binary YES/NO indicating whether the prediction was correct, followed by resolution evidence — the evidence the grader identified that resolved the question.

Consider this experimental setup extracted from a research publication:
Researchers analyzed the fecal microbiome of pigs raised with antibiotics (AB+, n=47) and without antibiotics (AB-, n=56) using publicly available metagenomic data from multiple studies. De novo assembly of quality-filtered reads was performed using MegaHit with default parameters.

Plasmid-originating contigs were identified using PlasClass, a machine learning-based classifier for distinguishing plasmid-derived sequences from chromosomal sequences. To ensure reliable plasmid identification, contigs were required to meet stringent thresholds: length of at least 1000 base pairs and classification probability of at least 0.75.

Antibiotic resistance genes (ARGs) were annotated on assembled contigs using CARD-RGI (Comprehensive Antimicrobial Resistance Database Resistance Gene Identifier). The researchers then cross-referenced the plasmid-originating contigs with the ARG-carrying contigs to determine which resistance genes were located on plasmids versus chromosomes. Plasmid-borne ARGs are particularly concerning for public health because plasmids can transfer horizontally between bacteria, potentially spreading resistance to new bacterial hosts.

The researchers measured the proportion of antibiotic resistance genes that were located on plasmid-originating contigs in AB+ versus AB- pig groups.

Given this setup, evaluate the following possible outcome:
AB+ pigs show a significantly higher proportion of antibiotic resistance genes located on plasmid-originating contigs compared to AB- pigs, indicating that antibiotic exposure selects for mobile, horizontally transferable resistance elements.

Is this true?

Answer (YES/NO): NO